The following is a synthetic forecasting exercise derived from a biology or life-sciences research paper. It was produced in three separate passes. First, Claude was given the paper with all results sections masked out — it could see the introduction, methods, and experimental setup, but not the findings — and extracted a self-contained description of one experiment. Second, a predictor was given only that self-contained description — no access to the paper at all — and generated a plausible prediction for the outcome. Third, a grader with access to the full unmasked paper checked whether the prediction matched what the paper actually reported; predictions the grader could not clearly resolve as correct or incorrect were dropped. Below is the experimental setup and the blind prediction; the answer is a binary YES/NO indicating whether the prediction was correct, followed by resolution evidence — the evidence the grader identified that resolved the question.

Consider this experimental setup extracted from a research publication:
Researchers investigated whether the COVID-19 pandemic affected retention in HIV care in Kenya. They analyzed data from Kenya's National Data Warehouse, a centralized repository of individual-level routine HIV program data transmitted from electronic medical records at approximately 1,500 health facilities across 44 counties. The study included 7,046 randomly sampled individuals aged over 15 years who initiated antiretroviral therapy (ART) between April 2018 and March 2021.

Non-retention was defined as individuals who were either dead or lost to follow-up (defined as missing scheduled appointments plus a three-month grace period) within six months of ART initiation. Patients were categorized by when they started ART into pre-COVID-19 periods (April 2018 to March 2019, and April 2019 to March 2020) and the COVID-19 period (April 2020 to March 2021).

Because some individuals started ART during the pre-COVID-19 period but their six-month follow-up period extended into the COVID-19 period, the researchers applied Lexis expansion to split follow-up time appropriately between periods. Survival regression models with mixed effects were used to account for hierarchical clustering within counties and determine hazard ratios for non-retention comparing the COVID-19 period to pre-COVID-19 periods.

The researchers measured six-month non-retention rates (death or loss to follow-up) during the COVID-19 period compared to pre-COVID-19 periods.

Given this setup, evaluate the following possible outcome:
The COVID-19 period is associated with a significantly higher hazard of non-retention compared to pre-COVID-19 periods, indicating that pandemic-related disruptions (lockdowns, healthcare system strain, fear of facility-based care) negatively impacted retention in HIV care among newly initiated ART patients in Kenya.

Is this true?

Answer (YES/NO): NO